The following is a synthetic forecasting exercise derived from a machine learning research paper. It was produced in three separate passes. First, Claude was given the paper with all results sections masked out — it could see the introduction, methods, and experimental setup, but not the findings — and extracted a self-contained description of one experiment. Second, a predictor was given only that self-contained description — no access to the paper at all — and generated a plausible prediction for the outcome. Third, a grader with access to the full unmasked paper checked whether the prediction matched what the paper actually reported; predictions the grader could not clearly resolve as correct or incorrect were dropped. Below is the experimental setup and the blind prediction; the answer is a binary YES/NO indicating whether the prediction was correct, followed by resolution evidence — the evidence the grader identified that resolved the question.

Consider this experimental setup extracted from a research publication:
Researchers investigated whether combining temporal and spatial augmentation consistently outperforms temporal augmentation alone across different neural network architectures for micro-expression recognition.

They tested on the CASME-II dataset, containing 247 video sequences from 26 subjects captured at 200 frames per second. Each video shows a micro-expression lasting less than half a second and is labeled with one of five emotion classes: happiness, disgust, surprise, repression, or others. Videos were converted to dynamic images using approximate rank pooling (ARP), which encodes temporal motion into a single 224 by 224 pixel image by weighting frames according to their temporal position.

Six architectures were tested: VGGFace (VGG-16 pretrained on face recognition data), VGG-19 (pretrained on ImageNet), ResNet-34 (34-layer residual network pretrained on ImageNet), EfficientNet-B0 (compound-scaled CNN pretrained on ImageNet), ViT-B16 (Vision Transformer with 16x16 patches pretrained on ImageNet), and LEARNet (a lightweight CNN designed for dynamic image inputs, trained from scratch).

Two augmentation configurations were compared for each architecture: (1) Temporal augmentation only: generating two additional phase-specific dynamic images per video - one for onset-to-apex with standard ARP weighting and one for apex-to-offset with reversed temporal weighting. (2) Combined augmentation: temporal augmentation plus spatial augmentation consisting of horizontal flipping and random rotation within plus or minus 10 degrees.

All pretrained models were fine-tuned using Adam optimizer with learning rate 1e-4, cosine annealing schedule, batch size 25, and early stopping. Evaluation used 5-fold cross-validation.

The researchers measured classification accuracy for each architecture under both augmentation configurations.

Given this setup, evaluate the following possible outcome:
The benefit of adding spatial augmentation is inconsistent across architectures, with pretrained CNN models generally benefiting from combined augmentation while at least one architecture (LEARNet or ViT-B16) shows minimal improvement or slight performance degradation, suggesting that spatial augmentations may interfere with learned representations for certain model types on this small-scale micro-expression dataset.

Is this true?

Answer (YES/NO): NO